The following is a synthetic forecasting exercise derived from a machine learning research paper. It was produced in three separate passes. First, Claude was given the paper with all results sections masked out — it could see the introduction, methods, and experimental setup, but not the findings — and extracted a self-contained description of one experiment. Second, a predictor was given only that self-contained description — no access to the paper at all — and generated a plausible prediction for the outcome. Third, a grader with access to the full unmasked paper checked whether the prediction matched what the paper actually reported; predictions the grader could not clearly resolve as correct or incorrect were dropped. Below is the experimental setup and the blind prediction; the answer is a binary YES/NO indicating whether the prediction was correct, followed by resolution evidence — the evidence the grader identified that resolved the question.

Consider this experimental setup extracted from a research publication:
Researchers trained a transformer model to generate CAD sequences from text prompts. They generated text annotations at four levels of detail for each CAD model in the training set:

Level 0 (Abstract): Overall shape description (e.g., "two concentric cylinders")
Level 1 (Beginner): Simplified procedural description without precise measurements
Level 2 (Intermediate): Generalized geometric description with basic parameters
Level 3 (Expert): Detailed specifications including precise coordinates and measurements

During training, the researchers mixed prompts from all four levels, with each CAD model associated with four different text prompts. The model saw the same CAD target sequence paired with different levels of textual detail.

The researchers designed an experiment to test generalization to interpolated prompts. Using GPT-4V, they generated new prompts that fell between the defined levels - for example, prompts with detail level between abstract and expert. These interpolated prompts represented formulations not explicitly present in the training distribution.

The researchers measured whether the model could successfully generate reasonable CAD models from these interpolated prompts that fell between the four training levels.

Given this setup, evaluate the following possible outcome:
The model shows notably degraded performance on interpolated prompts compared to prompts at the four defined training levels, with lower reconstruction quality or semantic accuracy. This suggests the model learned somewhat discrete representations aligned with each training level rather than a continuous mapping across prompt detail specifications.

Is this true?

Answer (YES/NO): NO